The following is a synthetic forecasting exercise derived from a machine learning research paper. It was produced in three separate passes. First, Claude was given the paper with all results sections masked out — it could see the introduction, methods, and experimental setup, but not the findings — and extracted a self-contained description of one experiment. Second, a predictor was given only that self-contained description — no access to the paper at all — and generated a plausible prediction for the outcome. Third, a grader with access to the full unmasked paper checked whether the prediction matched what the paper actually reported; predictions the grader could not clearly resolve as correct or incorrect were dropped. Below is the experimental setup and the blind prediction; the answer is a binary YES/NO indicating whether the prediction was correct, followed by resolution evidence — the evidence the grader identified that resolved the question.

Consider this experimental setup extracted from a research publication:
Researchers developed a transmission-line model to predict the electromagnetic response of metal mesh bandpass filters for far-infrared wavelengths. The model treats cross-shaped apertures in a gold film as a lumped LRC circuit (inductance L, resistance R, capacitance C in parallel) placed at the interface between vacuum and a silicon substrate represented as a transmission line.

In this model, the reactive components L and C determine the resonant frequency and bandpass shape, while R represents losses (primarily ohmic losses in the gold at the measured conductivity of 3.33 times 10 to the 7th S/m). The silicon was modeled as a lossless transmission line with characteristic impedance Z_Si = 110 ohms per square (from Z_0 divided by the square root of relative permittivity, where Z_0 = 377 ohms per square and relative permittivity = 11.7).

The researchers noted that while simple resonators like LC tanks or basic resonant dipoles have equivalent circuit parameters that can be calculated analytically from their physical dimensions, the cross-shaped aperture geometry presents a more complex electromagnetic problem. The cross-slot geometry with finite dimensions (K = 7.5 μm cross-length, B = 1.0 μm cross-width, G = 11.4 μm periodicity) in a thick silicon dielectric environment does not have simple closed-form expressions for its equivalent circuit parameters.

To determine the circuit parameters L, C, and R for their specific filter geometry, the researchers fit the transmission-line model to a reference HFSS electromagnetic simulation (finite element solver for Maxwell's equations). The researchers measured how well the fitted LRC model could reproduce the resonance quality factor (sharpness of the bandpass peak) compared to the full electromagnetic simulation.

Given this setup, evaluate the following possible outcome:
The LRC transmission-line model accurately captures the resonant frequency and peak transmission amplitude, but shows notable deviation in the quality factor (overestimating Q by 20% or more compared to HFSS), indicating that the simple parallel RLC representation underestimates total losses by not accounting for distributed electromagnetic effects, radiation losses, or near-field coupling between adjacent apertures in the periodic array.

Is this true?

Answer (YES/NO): NO